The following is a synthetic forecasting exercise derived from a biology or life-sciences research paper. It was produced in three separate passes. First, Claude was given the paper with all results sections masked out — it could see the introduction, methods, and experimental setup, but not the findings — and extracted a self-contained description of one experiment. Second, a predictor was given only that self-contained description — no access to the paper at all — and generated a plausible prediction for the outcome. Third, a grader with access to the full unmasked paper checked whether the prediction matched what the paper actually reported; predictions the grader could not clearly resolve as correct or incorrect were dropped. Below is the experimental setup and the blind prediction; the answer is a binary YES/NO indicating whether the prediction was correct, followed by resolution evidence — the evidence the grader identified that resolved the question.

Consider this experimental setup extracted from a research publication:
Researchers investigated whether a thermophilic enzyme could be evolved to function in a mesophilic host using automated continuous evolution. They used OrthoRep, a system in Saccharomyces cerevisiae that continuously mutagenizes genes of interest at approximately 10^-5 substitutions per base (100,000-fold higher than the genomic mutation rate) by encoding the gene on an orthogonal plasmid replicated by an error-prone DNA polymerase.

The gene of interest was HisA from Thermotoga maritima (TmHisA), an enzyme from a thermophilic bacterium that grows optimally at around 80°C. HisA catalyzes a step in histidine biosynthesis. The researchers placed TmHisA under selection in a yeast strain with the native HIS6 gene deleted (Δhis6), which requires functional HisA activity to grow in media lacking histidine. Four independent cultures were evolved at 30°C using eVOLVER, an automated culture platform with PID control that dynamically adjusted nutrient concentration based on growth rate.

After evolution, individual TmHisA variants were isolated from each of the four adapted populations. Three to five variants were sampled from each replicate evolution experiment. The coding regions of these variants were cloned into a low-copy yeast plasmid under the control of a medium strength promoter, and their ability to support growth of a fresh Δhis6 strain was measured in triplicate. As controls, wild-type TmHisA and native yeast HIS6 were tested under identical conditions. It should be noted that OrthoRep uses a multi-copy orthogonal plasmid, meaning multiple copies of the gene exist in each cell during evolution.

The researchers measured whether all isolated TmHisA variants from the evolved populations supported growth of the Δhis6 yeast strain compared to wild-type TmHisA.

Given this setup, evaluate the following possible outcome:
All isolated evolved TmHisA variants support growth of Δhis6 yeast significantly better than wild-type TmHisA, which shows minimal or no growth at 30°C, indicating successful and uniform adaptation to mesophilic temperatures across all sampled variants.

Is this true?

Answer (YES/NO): NO